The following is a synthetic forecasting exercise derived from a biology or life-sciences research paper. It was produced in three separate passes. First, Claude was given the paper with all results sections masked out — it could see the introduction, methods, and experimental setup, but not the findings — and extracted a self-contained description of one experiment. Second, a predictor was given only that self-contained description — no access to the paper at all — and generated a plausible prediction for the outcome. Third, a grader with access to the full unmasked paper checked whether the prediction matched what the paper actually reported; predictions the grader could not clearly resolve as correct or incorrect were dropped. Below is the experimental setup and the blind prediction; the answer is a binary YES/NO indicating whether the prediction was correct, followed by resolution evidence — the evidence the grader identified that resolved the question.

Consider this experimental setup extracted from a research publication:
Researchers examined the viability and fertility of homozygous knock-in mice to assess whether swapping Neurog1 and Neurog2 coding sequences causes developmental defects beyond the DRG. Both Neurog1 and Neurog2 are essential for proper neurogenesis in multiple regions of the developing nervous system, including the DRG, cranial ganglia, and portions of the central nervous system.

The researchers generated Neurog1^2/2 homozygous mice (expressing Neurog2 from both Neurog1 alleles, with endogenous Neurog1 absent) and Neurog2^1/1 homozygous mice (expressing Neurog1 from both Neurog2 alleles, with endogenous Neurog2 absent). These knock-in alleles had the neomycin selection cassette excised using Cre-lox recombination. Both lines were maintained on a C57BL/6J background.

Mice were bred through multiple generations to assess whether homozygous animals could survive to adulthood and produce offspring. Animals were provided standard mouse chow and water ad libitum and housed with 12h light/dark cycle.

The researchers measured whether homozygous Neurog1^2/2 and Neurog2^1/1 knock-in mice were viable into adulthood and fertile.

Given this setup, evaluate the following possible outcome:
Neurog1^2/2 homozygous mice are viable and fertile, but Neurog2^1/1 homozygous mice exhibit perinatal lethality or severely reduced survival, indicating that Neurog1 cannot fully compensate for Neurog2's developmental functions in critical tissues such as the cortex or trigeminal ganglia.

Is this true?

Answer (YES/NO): NO